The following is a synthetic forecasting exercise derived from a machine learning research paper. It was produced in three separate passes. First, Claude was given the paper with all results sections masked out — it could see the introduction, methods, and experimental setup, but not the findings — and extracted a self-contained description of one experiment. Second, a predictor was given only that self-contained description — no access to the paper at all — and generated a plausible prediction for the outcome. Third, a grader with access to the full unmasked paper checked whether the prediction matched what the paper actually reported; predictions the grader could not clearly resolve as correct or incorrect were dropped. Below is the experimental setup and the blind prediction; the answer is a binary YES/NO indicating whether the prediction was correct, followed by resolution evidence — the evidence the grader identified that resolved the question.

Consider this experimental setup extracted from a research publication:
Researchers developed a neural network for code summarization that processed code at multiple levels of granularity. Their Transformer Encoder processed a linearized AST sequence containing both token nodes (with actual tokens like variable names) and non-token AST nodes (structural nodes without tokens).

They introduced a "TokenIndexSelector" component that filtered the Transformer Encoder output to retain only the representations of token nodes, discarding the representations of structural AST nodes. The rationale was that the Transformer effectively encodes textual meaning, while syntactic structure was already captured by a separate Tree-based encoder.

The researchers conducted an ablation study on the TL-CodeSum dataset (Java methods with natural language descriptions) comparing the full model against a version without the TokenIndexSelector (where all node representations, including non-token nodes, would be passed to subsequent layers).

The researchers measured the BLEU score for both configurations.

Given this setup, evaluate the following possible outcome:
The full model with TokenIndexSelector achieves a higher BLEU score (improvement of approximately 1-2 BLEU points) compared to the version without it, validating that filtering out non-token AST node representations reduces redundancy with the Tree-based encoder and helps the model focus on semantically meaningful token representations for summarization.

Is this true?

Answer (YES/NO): NO